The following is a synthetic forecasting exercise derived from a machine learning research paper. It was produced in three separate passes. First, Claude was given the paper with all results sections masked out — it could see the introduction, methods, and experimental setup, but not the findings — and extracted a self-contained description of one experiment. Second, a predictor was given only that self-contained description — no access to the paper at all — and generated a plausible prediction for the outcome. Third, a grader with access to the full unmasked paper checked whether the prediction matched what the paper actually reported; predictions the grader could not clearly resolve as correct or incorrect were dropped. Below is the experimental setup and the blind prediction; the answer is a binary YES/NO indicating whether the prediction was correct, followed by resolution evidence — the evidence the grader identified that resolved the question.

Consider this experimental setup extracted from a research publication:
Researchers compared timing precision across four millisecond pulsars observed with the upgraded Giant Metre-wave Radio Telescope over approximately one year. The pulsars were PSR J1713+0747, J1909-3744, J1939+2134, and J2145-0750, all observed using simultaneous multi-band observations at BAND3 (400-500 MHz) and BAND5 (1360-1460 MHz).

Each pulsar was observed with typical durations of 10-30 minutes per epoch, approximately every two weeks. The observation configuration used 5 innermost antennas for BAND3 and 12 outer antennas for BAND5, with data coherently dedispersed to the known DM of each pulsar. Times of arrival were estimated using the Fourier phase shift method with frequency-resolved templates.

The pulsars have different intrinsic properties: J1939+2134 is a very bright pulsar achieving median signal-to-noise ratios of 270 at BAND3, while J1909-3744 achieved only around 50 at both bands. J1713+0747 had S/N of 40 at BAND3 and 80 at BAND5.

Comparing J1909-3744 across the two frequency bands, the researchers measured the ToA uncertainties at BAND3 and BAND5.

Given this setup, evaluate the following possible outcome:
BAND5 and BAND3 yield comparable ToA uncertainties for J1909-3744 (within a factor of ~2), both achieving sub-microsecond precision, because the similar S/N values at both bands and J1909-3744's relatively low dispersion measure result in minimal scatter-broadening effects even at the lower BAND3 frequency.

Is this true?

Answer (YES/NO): NO